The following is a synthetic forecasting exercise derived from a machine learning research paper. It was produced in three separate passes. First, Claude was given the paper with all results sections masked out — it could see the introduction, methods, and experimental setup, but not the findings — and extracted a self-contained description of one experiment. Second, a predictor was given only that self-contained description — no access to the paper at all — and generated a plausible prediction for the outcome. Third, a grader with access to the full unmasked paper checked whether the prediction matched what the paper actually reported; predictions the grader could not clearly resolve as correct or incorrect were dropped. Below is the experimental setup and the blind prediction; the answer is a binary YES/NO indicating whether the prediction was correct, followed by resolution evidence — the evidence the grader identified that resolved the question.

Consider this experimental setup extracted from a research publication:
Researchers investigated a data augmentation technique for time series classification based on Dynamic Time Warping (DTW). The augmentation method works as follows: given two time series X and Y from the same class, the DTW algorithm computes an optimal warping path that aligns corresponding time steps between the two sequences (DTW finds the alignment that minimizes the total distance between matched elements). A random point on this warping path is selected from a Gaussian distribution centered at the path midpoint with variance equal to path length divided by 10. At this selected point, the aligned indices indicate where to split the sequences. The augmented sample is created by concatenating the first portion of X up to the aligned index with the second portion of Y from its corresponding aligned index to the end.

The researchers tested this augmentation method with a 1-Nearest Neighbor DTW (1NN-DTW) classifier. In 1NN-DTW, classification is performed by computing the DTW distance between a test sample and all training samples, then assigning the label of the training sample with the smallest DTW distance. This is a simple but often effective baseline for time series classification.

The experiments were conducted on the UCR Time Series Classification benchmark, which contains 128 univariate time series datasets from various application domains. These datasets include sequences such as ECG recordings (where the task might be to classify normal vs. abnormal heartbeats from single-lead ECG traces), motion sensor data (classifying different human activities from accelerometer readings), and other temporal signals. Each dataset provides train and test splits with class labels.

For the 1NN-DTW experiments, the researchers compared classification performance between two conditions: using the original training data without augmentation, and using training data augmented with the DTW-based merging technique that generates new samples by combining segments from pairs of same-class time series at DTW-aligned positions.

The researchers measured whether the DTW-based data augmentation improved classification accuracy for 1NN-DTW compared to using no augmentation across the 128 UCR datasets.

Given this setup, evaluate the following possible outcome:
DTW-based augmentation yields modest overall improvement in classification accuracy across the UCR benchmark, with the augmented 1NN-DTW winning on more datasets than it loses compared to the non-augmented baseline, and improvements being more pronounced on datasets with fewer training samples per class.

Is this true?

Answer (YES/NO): NO